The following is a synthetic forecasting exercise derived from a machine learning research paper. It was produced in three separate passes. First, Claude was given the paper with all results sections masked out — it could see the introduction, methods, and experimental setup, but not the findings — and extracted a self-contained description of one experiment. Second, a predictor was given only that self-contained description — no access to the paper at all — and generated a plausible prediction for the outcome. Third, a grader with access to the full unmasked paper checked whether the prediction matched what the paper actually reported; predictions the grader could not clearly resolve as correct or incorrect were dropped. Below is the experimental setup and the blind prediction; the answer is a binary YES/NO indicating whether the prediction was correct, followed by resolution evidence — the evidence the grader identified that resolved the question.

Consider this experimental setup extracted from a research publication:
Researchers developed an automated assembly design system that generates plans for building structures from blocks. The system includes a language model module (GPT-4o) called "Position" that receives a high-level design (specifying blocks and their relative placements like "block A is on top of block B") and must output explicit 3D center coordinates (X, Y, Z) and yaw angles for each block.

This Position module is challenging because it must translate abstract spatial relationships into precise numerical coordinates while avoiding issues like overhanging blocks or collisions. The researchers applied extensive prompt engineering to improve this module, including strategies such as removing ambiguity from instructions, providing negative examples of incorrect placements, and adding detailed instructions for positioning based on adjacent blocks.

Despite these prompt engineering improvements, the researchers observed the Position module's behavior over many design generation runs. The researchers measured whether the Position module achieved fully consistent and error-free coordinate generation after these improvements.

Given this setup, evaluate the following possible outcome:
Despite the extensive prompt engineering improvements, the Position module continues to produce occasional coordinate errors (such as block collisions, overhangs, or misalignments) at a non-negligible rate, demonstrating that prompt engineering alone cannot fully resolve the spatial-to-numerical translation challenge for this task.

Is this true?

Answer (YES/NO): YES